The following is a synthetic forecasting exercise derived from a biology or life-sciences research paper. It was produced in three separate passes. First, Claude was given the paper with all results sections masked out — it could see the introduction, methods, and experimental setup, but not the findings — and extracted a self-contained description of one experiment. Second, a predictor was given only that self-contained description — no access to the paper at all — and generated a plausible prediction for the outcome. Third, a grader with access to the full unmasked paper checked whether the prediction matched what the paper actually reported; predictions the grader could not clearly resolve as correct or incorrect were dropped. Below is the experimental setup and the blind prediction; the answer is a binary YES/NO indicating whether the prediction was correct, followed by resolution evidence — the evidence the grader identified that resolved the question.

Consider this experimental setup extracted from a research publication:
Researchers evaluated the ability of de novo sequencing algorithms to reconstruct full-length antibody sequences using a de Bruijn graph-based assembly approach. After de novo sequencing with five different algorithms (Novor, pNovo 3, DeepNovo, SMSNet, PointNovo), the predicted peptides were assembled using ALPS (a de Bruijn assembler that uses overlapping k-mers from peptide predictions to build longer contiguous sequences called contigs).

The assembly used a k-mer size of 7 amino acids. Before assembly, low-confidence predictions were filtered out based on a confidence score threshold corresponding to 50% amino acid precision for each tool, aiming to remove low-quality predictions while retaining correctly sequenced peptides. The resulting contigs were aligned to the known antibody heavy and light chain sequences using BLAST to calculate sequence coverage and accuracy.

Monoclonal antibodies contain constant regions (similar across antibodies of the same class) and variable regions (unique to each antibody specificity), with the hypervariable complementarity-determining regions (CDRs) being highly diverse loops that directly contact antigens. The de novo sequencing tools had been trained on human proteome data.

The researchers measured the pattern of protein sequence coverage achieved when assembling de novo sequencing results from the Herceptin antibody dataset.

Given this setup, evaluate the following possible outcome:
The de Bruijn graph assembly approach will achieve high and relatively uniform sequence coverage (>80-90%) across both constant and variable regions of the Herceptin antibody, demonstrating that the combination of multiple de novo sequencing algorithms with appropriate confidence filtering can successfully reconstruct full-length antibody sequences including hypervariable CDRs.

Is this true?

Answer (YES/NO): NO